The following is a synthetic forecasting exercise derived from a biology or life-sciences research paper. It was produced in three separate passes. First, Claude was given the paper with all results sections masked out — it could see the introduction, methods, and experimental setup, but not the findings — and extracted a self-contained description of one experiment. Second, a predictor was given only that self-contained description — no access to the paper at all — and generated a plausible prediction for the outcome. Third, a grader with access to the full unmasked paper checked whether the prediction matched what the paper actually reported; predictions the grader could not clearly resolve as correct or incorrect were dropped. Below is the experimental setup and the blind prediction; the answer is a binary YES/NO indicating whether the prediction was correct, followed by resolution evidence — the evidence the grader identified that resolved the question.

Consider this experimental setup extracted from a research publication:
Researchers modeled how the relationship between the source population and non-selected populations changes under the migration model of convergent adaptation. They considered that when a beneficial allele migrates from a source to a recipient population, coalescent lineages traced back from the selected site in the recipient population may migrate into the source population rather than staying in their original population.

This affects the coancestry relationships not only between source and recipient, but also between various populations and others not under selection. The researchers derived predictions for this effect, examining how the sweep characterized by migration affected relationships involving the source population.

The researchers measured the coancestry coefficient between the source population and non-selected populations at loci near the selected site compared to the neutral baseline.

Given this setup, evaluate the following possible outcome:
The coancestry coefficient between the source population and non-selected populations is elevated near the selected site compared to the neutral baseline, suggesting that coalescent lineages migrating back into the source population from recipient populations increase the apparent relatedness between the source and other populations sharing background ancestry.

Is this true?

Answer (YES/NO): NO